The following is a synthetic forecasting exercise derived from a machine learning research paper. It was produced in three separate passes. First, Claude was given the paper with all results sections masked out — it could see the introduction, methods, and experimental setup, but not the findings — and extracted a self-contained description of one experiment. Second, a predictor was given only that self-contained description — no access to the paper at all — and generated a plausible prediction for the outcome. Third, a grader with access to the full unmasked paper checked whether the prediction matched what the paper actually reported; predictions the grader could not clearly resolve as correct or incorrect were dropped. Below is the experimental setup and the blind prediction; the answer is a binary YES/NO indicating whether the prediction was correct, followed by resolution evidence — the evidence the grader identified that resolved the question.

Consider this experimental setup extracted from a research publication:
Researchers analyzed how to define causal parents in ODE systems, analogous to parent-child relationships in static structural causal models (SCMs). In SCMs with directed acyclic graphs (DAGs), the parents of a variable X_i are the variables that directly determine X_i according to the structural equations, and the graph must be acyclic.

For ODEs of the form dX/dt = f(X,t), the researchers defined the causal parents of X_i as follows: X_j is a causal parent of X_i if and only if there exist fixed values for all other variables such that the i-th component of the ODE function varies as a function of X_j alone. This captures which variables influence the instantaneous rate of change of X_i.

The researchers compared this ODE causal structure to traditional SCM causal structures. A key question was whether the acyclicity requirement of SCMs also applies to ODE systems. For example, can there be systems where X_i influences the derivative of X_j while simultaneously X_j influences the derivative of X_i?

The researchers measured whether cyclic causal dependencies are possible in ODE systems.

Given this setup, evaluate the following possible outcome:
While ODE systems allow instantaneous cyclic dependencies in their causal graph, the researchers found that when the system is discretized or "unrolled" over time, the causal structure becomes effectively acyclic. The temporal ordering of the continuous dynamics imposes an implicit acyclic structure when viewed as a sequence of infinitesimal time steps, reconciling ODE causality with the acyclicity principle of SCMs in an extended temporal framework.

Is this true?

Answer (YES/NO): NO